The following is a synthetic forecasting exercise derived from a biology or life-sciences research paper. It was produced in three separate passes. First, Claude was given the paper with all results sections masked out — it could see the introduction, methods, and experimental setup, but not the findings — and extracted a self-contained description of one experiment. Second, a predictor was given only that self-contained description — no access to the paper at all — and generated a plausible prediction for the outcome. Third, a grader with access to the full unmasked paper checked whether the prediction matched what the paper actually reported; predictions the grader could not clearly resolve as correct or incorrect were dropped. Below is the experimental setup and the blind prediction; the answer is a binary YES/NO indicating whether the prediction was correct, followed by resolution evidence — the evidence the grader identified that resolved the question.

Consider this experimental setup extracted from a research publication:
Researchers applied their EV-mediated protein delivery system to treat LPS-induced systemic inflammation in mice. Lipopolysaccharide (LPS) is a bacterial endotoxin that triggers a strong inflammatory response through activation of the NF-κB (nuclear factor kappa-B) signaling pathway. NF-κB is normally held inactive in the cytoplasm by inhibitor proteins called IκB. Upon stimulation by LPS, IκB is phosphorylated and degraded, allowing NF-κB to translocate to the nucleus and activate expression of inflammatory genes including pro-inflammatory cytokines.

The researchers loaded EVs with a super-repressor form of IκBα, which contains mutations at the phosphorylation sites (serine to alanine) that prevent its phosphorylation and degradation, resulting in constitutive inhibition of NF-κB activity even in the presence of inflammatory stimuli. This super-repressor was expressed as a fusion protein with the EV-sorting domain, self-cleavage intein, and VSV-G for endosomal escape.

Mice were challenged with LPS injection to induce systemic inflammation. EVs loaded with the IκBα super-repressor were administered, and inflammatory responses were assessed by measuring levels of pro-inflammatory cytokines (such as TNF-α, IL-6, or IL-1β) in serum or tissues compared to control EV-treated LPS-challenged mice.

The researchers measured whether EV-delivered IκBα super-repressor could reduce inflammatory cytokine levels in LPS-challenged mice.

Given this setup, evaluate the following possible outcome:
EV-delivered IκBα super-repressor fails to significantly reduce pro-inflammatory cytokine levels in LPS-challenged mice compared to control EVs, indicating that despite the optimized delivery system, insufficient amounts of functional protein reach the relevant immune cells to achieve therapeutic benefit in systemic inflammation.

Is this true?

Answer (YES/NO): NO